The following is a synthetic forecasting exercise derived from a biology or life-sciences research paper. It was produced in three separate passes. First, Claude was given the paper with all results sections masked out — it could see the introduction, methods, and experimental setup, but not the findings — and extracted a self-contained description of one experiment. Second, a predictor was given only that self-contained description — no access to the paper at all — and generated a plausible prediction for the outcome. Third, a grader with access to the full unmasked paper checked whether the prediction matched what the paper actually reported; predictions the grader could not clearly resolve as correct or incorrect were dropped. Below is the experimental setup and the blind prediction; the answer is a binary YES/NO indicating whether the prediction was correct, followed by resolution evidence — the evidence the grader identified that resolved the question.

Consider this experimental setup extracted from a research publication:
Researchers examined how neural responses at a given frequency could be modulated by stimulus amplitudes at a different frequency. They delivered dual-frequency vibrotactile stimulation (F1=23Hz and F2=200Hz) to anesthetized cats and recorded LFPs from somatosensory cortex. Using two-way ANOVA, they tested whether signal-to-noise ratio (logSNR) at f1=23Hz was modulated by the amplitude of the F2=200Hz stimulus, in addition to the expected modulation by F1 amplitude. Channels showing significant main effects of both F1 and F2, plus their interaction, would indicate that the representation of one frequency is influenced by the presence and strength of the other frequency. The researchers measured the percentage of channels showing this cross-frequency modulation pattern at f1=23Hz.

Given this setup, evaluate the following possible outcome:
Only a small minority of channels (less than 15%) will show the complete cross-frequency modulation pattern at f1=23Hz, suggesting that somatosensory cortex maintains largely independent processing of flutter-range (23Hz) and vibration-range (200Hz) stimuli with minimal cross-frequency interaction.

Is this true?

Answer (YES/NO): YES